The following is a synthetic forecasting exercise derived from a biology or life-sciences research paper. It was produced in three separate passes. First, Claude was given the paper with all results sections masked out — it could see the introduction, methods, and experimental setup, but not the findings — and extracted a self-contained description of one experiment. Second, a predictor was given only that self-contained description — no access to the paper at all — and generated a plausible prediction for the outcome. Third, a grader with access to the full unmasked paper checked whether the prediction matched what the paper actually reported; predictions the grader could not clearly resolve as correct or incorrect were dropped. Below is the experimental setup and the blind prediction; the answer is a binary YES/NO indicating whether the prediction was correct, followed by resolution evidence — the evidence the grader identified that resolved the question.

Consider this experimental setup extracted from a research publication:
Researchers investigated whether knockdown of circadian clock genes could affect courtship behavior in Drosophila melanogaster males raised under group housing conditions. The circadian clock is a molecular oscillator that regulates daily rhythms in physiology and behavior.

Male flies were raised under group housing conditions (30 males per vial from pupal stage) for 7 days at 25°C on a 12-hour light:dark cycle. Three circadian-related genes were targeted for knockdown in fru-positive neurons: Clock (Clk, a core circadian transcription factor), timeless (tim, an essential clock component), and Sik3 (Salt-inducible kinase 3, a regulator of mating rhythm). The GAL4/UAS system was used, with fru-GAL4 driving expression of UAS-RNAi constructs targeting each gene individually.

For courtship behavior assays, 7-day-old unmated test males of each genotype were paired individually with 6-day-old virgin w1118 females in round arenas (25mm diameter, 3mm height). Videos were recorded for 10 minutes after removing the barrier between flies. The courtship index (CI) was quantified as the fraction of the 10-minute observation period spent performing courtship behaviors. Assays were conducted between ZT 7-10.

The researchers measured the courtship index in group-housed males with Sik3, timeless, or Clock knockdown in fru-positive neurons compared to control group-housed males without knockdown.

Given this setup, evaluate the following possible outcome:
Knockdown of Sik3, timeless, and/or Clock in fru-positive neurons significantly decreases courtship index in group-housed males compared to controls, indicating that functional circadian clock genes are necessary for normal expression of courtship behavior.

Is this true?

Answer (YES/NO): NO